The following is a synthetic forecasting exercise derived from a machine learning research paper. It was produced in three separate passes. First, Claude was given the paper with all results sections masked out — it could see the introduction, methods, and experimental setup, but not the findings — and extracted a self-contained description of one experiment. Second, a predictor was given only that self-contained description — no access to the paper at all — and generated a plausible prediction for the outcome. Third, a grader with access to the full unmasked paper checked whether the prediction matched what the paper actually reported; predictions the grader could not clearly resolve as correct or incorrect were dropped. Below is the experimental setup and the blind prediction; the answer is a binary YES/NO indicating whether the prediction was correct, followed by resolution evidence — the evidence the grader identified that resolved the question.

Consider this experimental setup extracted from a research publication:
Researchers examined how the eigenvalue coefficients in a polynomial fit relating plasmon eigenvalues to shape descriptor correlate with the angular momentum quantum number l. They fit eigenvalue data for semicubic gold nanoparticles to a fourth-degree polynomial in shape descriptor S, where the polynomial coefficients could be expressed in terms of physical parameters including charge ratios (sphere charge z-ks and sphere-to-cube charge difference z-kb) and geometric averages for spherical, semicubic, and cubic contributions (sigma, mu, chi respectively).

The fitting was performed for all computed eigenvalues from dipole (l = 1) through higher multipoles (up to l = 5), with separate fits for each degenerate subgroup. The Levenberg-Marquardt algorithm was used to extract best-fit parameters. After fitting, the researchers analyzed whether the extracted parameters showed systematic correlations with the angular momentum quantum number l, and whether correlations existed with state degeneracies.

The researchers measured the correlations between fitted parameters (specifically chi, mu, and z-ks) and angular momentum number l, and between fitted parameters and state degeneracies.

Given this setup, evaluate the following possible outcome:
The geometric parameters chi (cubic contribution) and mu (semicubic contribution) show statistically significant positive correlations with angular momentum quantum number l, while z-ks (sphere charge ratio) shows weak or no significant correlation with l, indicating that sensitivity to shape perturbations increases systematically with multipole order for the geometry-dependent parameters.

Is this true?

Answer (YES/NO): NO